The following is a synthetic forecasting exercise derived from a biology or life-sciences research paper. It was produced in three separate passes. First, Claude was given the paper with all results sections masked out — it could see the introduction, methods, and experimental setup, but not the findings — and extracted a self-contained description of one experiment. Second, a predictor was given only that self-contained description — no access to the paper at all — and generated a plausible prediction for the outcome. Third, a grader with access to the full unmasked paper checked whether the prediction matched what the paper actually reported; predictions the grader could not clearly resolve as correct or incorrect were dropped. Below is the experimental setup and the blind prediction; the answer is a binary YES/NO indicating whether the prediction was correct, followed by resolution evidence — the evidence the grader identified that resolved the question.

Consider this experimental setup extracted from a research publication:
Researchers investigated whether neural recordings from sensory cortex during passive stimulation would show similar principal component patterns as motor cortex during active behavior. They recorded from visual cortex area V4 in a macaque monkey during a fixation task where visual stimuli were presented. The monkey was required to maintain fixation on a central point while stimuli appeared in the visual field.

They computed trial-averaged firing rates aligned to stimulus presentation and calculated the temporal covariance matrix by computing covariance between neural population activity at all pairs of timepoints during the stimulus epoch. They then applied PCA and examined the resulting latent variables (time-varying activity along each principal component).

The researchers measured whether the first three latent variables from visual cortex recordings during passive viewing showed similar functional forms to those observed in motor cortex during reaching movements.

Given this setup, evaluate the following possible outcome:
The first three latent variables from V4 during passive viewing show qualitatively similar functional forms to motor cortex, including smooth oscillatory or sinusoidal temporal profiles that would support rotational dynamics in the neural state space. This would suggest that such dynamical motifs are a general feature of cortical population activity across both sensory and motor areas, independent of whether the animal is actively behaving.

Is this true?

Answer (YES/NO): YES